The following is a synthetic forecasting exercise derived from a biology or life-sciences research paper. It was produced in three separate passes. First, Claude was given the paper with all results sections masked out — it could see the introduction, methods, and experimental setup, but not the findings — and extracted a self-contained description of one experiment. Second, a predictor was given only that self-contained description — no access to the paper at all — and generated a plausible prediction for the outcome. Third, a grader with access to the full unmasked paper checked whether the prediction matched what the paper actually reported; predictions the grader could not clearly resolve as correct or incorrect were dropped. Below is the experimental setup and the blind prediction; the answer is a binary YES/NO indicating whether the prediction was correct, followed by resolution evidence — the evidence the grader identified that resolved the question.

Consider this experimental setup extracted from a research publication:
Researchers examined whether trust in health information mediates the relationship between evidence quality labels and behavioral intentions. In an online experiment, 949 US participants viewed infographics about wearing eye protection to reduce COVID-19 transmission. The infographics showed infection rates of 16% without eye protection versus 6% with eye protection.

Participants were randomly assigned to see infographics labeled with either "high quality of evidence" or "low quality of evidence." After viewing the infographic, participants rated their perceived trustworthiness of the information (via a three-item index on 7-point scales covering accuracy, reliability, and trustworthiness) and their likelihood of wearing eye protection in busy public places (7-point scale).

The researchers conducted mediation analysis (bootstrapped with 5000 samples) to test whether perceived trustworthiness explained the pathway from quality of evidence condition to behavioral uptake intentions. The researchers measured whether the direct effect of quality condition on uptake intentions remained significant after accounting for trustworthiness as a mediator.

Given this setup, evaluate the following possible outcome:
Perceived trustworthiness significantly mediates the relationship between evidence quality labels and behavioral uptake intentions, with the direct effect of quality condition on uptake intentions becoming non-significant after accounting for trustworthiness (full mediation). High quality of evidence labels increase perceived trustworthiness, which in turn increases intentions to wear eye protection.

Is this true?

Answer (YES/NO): YES